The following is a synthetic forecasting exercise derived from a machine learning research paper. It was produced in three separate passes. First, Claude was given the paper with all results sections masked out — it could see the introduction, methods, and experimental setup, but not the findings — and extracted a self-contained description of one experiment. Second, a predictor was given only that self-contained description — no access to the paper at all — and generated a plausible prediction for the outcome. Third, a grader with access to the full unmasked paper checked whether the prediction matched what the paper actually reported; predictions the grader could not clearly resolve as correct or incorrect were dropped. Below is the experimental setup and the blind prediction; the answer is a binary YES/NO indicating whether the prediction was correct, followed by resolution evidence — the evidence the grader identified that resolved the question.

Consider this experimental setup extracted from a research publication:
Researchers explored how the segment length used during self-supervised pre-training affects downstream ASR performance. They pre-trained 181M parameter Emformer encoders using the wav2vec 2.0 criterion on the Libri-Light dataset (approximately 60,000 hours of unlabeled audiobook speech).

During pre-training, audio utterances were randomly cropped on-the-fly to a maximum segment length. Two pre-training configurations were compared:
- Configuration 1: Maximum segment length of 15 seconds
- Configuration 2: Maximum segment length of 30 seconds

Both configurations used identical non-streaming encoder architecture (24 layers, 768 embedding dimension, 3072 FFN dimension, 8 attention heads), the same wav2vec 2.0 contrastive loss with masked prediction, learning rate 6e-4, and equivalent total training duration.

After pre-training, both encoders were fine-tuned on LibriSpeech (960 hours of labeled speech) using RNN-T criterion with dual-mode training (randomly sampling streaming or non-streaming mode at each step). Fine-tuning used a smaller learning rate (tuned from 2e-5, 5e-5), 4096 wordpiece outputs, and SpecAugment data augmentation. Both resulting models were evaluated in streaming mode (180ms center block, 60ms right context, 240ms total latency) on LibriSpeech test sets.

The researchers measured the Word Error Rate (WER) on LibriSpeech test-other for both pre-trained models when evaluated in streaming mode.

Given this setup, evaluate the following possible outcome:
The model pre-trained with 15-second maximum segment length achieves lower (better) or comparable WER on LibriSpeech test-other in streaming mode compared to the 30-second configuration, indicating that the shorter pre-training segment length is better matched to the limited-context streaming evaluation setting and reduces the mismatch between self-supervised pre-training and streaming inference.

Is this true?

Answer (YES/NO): NO